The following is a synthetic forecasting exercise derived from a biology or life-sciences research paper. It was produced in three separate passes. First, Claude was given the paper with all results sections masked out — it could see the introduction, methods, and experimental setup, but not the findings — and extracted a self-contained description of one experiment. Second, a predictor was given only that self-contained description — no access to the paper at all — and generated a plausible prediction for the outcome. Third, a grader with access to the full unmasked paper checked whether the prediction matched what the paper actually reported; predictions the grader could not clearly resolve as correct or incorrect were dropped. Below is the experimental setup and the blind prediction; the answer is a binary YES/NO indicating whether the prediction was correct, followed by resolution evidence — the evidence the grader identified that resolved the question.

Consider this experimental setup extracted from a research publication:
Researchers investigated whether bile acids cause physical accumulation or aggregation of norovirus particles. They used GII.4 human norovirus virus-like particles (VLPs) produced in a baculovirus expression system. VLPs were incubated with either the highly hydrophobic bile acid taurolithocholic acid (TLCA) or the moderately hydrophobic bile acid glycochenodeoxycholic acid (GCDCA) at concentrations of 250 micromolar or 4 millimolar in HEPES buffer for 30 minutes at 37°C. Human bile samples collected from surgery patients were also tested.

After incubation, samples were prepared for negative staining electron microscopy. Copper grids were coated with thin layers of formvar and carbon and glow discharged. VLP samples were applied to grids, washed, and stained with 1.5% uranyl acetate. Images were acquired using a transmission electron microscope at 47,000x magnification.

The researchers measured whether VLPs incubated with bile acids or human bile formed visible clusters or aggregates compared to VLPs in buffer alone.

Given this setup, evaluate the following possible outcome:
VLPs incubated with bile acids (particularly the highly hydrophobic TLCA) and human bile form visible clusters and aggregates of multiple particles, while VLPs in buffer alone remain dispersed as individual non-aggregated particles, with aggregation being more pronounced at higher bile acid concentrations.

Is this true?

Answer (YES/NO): NO